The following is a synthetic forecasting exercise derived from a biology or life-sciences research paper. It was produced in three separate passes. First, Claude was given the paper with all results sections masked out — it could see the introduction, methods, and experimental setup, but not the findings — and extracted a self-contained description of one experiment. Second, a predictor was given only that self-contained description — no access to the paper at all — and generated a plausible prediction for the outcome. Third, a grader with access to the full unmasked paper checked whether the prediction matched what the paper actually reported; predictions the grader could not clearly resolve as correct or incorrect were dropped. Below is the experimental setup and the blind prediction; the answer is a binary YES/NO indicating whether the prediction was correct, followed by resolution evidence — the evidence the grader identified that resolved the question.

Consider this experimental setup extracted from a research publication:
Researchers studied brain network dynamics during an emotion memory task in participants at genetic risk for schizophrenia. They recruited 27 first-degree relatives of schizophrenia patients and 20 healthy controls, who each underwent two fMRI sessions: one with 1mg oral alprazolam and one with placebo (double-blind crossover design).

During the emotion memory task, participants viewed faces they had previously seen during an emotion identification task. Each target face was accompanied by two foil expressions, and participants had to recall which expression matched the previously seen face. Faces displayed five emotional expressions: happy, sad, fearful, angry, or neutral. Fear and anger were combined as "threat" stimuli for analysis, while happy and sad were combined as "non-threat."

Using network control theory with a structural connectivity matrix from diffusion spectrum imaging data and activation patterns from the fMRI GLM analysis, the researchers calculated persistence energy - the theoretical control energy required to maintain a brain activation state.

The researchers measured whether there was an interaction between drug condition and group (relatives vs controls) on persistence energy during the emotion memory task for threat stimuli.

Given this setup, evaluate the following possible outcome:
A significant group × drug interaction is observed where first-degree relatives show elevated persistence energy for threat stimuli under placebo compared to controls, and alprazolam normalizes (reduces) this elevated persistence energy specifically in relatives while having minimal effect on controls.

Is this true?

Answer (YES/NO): NO